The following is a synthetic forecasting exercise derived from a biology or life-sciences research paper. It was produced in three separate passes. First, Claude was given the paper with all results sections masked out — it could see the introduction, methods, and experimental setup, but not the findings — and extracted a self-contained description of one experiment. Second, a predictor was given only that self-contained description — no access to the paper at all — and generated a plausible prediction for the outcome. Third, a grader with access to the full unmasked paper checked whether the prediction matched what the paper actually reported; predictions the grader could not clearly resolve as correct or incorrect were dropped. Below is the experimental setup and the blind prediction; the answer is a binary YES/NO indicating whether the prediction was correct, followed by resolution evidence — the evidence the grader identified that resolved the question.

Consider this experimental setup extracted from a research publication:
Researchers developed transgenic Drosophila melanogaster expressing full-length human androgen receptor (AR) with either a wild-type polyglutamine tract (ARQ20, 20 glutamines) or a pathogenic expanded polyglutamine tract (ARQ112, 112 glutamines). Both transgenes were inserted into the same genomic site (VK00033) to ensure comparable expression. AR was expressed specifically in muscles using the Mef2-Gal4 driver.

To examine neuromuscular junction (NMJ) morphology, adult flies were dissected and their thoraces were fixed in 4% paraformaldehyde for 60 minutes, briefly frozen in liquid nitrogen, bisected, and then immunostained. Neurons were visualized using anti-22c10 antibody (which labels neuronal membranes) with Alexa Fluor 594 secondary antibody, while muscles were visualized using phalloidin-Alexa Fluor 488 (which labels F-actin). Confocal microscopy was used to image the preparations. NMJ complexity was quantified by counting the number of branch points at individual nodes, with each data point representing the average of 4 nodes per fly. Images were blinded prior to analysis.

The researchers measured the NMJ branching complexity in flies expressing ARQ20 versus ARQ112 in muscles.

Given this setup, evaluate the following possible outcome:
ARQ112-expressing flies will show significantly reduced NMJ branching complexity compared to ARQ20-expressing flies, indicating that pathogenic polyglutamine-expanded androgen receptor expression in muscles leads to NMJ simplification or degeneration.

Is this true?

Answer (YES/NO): NO